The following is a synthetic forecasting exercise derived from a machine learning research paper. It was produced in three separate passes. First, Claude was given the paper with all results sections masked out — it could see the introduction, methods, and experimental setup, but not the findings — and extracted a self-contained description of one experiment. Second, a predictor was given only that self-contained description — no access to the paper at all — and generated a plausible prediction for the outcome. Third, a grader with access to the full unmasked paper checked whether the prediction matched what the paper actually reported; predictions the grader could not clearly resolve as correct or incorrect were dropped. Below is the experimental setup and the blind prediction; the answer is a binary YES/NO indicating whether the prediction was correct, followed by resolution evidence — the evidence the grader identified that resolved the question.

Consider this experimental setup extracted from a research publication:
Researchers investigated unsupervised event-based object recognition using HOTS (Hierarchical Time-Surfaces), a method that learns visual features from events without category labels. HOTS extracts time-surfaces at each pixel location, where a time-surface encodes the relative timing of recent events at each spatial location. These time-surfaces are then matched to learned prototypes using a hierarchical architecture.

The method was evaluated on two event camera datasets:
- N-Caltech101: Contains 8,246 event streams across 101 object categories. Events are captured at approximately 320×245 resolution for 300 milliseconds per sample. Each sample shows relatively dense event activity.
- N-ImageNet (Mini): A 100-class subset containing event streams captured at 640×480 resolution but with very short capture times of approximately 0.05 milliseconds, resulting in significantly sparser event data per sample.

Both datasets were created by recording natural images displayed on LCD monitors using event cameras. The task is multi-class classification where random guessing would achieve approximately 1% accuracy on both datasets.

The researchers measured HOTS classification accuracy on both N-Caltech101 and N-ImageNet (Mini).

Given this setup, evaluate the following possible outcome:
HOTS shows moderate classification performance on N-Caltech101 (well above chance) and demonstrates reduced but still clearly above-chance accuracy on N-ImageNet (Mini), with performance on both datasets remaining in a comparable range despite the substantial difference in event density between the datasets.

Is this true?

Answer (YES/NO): NO